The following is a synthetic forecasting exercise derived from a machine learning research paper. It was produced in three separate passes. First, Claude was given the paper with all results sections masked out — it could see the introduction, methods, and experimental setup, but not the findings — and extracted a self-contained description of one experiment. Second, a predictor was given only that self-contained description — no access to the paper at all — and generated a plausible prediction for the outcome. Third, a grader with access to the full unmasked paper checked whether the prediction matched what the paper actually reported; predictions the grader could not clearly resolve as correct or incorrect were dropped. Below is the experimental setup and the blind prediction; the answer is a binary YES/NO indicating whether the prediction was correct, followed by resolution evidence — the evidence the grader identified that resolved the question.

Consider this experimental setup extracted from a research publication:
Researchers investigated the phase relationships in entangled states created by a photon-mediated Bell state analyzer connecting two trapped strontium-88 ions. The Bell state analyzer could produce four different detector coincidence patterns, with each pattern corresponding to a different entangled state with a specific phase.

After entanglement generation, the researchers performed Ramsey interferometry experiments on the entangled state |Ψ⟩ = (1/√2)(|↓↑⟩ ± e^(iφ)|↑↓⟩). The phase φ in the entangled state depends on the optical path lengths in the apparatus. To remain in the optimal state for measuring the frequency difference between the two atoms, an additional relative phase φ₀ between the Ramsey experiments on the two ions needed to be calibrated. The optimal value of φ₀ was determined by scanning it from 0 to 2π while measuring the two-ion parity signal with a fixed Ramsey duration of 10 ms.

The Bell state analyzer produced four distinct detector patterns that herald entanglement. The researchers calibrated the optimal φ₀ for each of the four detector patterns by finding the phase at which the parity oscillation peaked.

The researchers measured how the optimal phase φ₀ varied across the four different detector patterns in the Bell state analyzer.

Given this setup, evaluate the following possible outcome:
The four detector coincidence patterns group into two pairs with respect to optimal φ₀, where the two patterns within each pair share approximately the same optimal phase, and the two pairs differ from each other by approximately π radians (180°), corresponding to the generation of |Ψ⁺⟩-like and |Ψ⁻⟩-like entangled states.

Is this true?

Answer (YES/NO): YES